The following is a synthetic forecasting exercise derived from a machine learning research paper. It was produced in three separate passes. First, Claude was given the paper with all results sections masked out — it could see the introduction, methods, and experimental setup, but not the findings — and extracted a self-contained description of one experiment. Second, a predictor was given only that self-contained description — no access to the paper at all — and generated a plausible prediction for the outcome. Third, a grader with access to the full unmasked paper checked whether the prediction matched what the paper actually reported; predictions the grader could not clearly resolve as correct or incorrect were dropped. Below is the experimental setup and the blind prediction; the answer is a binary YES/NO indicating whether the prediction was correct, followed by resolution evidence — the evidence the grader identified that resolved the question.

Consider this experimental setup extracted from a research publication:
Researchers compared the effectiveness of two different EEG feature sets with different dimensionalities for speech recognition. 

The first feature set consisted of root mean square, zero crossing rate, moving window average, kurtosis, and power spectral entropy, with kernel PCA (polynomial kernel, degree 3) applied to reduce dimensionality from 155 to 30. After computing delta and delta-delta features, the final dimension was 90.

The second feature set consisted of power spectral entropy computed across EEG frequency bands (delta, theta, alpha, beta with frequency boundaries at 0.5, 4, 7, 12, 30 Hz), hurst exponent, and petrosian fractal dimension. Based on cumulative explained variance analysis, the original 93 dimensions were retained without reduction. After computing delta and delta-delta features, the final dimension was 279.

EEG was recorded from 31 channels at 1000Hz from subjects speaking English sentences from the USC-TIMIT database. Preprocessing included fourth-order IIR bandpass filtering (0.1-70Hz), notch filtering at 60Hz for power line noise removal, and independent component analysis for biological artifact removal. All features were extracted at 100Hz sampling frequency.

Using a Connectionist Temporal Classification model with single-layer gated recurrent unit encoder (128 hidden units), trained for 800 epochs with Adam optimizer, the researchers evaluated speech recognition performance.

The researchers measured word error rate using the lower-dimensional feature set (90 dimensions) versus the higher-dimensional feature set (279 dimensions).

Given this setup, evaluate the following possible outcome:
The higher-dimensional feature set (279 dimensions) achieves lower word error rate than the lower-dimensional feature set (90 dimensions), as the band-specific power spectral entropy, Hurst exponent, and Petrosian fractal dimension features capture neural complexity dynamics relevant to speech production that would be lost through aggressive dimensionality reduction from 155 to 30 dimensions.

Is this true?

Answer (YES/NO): NO